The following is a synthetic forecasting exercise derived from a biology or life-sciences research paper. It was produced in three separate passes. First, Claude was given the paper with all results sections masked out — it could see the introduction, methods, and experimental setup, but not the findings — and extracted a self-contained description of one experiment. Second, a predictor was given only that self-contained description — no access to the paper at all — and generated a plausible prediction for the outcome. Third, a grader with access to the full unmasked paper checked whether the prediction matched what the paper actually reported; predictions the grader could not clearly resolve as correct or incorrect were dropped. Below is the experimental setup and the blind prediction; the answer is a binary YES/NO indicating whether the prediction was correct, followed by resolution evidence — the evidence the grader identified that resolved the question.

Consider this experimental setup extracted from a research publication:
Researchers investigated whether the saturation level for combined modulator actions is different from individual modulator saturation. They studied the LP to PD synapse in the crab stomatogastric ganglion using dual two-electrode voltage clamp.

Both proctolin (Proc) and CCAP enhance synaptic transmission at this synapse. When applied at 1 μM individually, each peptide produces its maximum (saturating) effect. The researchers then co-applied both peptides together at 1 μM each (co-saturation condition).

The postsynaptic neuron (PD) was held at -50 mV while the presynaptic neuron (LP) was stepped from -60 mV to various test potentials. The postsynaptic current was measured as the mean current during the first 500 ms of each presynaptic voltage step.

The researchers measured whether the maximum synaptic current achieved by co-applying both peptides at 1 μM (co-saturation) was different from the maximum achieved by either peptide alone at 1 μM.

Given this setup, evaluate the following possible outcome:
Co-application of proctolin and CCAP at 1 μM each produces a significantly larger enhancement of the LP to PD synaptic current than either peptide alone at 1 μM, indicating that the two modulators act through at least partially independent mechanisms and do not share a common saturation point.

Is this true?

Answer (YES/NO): NO